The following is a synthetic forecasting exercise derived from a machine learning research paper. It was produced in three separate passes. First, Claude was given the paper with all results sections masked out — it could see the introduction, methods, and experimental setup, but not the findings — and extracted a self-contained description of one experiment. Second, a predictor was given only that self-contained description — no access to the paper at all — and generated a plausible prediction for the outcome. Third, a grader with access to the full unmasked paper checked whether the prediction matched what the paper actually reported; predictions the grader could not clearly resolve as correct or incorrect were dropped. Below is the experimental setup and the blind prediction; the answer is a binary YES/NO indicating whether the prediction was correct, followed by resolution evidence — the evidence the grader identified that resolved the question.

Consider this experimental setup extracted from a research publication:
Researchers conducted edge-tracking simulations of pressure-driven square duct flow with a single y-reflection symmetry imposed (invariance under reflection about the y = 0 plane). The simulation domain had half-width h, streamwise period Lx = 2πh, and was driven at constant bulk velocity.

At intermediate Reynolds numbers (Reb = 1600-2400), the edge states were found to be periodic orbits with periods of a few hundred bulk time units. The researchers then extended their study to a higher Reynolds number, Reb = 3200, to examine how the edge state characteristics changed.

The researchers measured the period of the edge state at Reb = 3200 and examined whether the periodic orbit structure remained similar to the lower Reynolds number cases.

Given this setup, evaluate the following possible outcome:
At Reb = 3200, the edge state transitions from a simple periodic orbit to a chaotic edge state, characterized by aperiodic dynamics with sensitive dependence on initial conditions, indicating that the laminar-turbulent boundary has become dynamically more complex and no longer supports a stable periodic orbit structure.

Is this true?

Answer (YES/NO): NO